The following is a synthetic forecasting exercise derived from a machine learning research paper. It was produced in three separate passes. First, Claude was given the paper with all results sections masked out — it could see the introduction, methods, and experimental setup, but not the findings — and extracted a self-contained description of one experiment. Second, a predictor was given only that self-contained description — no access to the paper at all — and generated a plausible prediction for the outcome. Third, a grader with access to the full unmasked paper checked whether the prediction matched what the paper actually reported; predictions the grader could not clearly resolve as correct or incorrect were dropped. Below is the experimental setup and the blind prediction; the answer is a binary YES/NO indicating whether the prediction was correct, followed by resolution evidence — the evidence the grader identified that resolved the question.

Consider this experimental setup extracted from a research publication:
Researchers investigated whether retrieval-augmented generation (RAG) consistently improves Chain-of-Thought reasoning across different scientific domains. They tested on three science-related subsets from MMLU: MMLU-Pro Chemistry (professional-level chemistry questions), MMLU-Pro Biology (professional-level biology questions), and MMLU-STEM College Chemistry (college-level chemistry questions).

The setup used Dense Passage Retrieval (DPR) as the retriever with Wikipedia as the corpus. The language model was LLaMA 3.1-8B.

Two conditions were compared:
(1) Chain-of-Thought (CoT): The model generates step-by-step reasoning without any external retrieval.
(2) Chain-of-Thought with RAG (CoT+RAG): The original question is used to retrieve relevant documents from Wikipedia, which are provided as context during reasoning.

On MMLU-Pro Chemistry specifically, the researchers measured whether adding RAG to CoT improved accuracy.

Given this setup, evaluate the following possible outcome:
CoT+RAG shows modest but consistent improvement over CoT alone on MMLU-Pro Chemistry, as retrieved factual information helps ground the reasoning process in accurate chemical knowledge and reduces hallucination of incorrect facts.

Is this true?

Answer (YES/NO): NO